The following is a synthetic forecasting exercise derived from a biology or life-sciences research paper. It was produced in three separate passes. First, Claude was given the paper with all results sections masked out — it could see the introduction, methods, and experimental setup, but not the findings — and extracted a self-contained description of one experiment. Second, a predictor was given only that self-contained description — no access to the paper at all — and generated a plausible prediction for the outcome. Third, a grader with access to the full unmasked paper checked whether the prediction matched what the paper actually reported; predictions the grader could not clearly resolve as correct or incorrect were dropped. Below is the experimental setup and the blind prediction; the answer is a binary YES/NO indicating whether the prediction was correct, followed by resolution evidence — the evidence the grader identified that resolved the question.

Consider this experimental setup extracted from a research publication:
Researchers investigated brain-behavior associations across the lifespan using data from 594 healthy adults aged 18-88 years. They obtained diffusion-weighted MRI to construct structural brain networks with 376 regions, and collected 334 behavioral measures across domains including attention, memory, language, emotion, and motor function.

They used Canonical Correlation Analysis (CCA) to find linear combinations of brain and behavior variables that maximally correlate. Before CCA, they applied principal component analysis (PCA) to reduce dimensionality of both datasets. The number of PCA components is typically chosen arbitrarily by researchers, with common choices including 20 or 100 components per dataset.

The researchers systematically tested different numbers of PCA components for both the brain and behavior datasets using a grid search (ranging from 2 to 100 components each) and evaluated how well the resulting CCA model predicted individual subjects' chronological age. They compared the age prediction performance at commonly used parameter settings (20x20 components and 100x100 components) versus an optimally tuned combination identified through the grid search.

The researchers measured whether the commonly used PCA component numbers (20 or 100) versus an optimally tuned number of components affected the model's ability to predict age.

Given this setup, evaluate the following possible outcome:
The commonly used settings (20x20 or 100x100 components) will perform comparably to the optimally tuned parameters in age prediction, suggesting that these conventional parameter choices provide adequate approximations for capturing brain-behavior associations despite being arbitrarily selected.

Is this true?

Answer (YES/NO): NO